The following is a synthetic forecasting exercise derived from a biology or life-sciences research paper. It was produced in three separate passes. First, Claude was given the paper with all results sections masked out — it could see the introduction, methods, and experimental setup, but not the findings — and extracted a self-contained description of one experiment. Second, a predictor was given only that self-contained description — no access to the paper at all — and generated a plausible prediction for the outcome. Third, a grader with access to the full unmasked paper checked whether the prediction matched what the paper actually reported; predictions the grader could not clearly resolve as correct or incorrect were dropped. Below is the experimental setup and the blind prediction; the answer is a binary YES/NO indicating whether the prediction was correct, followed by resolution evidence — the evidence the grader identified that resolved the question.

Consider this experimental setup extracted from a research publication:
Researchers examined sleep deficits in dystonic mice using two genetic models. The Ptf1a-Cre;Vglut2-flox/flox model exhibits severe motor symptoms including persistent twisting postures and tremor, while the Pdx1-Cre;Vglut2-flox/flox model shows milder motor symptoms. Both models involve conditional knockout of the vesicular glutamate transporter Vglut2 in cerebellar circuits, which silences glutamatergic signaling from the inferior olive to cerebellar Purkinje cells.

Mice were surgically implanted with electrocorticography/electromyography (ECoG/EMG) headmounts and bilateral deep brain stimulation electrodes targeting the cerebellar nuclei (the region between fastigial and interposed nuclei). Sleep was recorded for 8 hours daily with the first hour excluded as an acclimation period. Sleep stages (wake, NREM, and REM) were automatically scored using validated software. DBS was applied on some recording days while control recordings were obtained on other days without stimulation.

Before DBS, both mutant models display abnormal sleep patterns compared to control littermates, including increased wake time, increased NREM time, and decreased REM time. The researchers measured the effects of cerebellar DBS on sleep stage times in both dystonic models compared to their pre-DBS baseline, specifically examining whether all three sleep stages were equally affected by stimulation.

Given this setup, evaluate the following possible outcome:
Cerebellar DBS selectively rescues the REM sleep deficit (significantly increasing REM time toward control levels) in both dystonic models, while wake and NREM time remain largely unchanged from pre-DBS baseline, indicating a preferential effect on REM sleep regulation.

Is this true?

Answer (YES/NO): NO